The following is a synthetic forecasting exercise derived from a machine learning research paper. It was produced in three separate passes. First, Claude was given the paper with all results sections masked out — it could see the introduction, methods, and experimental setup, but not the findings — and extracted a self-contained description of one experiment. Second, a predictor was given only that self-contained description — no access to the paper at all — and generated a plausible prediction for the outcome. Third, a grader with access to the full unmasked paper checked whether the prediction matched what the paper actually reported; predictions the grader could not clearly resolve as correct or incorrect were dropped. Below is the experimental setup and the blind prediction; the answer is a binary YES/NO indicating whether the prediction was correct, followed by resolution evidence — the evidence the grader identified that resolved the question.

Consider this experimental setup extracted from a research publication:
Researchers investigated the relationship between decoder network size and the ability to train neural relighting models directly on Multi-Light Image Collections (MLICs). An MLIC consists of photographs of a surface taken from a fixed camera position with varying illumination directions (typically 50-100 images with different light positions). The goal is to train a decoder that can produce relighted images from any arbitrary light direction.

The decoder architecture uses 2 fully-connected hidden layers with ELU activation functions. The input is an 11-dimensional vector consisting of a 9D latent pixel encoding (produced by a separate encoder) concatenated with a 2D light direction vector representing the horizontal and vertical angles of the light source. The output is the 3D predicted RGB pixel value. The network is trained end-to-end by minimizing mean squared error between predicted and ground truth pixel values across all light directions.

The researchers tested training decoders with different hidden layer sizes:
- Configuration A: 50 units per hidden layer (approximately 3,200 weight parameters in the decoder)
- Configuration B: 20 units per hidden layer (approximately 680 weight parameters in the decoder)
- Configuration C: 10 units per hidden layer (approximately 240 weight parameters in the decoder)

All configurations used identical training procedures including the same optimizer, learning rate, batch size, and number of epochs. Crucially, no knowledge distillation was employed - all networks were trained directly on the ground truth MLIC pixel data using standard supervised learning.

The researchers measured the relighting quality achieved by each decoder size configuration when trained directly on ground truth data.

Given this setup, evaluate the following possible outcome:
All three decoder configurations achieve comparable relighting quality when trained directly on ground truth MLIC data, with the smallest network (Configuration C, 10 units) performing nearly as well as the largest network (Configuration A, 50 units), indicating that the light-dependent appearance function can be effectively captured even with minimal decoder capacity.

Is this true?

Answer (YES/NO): NO